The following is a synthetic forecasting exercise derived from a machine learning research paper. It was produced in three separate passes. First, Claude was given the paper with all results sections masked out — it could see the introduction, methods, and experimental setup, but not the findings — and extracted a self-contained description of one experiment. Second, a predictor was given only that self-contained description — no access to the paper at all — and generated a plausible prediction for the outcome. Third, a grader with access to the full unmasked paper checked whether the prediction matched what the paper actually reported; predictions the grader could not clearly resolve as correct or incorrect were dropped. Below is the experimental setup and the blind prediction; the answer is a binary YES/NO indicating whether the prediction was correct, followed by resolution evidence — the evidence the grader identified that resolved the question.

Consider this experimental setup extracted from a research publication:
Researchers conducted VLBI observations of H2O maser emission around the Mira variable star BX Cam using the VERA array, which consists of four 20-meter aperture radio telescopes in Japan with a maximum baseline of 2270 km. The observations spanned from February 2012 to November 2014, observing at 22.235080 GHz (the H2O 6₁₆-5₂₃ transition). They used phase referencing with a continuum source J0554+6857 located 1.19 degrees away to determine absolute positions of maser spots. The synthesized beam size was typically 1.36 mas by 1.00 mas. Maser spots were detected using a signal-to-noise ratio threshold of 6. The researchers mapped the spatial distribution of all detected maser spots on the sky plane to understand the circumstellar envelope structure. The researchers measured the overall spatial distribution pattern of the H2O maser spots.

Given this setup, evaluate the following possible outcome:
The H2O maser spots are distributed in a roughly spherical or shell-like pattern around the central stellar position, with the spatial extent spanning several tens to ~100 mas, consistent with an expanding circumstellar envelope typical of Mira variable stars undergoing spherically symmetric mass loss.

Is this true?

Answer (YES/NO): NO